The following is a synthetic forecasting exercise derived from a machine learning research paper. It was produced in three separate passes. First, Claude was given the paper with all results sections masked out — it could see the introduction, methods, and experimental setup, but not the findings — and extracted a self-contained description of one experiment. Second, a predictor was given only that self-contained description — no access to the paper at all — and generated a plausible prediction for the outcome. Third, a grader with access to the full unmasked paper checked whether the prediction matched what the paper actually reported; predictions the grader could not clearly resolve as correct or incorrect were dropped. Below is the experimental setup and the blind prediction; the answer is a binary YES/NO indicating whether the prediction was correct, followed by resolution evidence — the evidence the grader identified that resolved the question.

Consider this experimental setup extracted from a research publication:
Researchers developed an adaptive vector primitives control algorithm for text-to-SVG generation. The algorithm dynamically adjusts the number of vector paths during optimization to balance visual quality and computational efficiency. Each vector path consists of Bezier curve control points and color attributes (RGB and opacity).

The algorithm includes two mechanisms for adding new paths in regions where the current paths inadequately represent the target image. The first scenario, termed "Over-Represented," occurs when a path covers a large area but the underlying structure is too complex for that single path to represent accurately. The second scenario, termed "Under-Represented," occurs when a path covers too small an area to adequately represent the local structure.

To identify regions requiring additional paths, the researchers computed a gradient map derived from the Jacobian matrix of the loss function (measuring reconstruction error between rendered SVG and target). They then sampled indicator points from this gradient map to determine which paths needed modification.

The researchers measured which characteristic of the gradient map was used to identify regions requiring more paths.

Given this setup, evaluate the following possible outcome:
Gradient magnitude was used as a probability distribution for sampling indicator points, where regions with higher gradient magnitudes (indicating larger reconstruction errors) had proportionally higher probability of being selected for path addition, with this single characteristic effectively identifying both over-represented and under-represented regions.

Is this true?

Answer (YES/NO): NO